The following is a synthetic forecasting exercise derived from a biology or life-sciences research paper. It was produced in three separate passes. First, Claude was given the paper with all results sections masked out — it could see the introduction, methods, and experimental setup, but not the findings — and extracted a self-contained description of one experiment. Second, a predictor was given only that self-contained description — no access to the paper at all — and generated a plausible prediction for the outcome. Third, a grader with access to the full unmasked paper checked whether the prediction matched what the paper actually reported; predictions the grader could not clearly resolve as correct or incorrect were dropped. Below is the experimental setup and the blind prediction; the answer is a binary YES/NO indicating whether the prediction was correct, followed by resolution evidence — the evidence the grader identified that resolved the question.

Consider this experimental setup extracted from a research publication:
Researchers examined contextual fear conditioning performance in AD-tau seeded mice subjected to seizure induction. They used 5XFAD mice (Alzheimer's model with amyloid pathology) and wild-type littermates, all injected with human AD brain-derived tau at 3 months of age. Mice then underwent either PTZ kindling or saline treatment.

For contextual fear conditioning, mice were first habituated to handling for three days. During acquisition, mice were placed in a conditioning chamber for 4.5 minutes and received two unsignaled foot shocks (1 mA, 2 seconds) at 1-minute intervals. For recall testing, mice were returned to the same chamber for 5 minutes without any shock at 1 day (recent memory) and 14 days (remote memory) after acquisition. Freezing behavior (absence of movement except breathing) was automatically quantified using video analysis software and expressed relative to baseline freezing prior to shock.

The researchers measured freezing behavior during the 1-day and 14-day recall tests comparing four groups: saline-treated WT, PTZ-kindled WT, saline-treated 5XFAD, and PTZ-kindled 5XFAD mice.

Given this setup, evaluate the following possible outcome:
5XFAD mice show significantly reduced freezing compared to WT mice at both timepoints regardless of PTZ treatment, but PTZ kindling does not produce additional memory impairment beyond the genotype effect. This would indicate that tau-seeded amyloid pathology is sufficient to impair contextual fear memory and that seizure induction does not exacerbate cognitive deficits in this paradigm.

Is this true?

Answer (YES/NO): NO